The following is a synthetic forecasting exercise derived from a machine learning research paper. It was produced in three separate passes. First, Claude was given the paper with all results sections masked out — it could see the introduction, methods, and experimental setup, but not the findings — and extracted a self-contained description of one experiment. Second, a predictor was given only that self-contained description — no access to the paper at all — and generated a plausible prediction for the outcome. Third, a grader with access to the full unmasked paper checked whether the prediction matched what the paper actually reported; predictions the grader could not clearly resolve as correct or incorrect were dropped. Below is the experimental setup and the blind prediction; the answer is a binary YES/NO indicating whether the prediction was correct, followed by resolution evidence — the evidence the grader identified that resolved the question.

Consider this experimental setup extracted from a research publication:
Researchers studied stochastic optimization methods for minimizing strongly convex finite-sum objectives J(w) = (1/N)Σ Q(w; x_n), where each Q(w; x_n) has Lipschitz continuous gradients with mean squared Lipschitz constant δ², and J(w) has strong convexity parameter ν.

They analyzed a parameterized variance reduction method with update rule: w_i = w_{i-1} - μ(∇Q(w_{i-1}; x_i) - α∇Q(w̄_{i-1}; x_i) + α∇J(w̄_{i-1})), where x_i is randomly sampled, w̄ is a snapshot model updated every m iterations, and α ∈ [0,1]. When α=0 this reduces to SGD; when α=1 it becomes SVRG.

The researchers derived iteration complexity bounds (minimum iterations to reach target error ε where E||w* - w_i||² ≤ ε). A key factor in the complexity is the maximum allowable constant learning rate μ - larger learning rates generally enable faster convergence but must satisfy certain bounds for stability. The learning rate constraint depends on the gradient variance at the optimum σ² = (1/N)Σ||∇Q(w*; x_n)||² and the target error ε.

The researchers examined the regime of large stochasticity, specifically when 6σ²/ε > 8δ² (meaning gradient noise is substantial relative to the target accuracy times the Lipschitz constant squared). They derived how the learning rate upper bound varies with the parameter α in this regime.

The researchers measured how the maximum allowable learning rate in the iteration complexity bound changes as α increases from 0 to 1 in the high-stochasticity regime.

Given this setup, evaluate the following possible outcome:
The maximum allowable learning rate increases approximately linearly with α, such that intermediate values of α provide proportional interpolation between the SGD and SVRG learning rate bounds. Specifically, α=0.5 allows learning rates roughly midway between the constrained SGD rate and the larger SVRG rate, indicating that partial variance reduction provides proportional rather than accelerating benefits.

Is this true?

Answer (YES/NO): NO